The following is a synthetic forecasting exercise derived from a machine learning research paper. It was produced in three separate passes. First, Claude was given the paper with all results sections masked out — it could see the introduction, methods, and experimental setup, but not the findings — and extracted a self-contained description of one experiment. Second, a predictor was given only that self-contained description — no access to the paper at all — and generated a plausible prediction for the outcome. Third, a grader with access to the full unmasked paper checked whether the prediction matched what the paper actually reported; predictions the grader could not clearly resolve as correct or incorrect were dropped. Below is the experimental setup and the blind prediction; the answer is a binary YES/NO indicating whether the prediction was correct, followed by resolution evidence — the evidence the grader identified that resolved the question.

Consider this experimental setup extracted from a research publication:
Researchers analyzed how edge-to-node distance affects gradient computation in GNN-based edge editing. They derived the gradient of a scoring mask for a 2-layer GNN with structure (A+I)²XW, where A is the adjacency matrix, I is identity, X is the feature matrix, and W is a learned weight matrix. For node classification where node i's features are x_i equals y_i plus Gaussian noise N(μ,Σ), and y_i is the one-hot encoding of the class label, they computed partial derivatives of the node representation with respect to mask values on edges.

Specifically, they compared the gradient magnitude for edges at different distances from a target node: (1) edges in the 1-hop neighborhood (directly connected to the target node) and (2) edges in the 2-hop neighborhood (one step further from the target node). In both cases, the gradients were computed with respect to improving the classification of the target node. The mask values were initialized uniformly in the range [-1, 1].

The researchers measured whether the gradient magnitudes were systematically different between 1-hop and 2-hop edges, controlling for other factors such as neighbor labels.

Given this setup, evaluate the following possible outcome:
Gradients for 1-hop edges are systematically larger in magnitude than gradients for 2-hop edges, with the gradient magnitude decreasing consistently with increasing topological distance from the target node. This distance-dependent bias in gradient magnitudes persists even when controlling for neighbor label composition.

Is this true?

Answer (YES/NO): YES